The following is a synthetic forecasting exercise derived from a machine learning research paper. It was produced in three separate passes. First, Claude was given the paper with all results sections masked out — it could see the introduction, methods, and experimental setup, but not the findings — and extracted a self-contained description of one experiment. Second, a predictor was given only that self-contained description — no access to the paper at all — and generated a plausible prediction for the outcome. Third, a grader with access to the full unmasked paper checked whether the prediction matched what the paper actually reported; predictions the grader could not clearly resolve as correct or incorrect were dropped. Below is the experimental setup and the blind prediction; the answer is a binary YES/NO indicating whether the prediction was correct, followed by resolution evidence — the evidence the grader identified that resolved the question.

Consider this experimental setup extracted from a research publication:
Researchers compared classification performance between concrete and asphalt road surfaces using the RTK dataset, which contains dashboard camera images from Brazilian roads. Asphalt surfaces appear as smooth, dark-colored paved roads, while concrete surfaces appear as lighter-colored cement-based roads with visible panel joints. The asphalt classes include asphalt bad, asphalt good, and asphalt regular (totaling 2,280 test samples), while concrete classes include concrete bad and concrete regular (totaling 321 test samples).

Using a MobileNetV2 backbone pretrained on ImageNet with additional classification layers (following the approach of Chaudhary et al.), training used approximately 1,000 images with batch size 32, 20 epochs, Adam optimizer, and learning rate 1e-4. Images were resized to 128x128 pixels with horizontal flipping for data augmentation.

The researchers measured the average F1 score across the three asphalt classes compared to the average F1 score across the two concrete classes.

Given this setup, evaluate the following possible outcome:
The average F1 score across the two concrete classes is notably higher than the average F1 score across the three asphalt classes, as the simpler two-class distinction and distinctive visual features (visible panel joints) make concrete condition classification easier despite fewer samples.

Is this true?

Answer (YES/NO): NO